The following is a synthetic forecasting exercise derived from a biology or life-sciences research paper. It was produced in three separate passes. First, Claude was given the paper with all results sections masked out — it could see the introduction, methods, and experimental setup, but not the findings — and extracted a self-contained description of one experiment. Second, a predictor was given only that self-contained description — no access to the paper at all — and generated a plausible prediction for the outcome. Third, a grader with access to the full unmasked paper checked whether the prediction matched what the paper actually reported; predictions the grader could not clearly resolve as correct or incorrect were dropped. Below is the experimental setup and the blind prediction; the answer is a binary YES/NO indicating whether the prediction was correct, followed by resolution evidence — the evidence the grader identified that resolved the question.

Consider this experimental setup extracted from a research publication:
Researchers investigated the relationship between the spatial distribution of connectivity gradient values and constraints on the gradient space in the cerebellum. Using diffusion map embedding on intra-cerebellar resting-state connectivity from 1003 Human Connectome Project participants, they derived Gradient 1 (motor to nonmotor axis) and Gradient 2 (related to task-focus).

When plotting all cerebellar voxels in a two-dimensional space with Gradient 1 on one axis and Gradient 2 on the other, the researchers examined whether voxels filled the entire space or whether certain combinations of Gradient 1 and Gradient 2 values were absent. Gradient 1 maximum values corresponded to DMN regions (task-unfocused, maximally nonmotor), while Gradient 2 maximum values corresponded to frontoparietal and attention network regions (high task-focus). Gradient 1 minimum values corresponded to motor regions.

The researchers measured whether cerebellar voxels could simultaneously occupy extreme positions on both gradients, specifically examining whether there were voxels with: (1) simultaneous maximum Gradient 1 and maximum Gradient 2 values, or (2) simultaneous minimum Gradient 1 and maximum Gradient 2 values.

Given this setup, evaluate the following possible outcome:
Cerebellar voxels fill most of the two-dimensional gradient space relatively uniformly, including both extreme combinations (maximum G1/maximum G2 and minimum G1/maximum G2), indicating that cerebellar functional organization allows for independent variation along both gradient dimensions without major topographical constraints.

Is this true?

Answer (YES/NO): NO